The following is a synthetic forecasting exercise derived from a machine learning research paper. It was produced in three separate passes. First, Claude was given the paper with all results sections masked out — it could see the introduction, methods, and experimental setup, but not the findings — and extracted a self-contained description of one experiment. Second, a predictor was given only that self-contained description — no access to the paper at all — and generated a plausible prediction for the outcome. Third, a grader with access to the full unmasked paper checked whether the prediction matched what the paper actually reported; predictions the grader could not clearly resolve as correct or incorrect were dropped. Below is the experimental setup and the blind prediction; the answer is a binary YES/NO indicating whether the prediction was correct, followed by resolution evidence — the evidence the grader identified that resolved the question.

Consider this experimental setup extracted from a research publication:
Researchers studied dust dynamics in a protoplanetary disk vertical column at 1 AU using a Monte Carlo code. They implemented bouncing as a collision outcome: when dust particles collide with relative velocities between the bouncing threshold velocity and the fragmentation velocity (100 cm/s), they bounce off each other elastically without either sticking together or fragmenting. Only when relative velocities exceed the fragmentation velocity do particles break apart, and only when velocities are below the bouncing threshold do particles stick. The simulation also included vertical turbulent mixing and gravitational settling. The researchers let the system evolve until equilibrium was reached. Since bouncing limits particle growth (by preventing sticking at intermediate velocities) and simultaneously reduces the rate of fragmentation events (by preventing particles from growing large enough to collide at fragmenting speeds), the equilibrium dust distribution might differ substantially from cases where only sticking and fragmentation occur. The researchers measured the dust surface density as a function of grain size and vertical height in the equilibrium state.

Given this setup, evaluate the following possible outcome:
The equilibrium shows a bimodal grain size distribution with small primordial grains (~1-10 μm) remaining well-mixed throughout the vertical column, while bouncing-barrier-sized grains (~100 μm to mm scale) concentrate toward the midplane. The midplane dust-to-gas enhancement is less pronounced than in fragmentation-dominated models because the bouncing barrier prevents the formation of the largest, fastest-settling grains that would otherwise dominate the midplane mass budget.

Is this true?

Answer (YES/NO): NO